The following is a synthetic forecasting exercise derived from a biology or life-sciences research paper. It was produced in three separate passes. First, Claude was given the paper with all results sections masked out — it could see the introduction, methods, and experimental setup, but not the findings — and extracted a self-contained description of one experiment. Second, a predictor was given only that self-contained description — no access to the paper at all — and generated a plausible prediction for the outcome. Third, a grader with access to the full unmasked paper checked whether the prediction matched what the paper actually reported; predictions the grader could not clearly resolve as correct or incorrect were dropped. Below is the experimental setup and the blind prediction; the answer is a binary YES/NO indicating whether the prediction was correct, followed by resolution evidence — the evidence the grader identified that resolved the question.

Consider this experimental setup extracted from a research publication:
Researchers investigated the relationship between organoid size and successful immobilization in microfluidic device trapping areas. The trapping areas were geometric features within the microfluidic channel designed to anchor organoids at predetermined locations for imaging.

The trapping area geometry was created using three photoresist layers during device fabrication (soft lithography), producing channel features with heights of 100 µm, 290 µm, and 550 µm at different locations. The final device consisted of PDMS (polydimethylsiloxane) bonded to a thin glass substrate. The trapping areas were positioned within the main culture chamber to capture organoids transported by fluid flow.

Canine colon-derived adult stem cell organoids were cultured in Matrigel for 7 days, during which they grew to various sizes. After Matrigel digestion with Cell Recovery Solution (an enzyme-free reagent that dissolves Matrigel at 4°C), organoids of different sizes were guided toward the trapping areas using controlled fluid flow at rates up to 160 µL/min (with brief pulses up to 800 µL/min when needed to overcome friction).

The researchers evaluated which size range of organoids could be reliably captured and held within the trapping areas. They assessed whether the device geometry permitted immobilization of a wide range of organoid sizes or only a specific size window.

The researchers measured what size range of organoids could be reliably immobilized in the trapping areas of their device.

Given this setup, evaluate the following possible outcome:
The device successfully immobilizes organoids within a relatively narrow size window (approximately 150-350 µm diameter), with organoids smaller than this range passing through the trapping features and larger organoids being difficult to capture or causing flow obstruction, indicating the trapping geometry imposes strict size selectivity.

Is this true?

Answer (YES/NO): NO